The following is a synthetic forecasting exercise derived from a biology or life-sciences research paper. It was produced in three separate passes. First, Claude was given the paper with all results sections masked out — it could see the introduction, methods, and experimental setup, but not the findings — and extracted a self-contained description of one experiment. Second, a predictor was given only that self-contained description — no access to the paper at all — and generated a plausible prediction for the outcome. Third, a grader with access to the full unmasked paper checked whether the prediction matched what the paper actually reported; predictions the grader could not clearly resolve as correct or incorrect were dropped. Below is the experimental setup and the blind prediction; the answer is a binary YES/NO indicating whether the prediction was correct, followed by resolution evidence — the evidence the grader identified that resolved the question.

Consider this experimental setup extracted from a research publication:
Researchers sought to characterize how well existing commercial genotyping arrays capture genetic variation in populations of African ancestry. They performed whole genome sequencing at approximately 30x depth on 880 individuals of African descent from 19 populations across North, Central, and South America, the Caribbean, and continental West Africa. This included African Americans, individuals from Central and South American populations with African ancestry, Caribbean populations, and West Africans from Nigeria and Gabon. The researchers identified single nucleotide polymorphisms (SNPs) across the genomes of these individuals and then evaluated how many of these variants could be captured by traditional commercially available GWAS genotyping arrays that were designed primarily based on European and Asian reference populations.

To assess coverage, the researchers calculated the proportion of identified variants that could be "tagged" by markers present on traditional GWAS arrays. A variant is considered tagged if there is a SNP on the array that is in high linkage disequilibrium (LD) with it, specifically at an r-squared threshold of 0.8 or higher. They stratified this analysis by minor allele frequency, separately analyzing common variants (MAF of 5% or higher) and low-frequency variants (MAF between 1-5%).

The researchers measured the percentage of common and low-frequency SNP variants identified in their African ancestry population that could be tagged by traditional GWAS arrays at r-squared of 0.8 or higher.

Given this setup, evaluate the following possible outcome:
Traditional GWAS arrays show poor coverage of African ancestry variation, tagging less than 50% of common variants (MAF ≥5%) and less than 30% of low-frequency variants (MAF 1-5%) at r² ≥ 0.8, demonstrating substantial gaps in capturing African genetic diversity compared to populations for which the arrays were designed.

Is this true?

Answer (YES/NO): NO